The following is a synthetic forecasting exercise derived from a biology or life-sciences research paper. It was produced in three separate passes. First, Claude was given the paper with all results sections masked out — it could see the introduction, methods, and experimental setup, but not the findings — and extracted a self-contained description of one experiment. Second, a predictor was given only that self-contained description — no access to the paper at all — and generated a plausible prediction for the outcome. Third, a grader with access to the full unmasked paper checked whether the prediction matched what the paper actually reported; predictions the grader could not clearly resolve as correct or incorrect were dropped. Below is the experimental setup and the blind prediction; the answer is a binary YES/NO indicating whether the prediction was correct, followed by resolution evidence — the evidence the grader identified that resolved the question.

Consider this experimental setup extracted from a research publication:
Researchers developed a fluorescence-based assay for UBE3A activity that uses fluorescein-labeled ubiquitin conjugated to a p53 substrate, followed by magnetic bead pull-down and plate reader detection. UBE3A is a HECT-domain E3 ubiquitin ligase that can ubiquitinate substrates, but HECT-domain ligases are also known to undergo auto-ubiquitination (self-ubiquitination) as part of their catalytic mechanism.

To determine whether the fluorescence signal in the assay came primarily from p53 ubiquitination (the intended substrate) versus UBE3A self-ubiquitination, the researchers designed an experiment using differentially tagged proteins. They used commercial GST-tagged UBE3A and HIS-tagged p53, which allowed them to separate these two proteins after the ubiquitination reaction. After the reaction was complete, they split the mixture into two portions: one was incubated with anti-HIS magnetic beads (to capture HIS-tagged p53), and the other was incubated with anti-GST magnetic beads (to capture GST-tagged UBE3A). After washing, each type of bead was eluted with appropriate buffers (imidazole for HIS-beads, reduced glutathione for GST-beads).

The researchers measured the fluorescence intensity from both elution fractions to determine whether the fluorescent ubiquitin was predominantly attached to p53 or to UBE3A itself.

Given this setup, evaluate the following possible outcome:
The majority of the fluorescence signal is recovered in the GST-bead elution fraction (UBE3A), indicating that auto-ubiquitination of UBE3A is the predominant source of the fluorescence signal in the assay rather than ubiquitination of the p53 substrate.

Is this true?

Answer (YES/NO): NO